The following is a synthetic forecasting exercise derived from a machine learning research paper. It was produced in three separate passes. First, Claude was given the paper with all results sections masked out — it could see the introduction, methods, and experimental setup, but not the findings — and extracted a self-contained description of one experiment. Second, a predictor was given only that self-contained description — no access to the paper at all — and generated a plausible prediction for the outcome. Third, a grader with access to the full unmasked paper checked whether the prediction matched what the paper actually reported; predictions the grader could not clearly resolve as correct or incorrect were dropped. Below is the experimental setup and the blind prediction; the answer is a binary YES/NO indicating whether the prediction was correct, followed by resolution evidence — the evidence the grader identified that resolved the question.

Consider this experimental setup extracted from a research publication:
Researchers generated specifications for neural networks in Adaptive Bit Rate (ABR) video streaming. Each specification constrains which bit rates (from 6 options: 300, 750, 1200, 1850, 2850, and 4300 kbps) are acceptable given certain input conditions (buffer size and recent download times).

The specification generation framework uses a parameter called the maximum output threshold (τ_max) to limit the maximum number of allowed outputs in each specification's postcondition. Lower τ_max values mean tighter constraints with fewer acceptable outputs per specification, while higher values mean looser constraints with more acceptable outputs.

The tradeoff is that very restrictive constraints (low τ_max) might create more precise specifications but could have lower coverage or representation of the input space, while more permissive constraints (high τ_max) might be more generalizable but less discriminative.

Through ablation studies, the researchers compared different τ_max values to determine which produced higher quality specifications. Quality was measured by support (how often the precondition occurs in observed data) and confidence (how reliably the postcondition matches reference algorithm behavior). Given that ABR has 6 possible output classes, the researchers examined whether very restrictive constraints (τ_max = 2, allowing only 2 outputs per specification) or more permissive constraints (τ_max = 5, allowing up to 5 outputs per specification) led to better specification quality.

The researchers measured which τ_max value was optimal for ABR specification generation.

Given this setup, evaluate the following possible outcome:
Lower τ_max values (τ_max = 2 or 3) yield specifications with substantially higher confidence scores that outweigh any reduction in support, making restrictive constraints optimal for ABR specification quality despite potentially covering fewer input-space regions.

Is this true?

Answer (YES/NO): NO